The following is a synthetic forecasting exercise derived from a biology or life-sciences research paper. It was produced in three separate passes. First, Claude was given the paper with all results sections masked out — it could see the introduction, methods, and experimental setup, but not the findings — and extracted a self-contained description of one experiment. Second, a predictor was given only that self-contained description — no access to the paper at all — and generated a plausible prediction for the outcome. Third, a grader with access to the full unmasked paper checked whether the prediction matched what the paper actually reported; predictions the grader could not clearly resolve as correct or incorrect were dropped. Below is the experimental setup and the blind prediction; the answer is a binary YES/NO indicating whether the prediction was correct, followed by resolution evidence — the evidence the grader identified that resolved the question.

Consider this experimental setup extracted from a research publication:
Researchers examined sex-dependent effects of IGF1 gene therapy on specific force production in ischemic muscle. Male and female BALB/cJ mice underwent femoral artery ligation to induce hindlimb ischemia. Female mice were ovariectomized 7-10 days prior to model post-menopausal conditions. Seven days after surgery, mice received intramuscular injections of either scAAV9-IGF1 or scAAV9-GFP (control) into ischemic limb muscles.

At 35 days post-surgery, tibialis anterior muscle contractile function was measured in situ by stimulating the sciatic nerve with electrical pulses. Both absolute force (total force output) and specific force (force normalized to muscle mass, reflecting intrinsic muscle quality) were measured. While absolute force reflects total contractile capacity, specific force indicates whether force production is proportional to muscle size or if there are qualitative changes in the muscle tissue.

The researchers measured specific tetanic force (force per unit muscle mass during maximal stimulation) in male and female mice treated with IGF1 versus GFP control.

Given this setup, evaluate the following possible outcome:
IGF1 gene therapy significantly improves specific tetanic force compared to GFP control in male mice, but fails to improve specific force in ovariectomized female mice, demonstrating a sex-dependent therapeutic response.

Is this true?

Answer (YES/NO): NO